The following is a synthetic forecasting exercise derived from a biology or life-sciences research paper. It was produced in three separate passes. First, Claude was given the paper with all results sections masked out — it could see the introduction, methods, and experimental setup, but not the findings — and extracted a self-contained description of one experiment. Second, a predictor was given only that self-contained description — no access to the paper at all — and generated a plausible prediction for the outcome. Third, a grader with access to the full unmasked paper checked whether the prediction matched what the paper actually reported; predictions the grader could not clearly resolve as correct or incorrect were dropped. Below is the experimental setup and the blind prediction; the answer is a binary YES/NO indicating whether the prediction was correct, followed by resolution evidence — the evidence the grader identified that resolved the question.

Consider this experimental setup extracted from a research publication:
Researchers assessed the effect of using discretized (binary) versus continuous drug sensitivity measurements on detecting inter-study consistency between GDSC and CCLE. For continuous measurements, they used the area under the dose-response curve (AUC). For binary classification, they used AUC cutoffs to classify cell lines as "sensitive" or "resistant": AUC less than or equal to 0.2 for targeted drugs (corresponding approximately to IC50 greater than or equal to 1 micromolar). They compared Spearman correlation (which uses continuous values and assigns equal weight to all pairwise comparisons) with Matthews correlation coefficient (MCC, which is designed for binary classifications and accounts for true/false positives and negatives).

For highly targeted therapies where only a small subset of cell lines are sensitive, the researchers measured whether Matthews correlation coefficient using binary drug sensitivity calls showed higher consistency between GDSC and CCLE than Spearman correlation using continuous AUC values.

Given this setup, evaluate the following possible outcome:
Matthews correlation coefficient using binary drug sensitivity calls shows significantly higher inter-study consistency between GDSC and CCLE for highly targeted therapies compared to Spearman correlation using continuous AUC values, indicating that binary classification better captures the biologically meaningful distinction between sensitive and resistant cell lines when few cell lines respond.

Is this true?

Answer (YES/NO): NO